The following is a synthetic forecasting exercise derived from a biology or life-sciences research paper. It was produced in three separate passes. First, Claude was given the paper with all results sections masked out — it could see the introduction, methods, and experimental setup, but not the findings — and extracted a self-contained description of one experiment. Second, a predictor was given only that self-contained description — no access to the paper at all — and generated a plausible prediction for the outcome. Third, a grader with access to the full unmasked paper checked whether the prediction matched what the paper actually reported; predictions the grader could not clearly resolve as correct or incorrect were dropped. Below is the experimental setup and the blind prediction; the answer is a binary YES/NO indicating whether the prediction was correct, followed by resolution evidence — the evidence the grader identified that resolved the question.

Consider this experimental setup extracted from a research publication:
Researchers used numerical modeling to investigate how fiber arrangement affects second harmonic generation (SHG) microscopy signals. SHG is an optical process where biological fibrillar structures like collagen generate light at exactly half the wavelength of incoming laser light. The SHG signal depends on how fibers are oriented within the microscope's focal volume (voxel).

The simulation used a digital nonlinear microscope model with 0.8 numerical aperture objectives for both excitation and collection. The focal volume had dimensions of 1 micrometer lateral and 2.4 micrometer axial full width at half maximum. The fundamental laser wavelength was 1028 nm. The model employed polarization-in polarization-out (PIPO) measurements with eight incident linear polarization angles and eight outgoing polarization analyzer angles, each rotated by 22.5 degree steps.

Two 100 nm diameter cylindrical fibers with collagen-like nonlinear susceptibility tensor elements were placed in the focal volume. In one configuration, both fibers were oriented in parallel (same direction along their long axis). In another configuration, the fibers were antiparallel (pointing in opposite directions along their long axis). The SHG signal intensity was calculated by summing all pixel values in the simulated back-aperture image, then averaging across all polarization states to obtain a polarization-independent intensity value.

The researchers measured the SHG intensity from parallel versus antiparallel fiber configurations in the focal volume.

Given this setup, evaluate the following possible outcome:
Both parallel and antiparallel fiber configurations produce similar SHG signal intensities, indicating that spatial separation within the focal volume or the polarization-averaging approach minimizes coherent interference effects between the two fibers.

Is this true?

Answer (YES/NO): NO